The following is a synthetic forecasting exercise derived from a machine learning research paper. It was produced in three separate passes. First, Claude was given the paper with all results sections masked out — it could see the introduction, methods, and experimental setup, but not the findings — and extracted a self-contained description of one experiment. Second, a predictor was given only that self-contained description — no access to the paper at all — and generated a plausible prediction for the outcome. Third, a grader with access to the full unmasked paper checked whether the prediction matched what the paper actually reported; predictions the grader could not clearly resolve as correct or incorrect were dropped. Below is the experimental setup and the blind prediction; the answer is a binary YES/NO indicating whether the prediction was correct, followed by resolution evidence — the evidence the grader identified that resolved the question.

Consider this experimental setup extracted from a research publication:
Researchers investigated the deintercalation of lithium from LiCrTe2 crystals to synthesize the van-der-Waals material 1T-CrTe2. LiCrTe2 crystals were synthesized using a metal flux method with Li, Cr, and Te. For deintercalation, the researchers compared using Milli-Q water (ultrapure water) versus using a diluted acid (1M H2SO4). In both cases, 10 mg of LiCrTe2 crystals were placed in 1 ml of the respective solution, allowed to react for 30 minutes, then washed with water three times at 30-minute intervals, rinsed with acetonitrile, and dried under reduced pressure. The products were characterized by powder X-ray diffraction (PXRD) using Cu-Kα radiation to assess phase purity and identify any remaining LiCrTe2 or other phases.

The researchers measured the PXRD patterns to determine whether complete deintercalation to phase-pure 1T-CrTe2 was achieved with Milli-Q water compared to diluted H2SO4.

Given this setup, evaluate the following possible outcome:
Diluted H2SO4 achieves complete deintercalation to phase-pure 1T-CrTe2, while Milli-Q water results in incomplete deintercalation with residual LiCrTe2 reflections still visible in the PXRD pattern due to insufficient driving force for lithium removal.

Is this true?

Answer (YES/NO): NO